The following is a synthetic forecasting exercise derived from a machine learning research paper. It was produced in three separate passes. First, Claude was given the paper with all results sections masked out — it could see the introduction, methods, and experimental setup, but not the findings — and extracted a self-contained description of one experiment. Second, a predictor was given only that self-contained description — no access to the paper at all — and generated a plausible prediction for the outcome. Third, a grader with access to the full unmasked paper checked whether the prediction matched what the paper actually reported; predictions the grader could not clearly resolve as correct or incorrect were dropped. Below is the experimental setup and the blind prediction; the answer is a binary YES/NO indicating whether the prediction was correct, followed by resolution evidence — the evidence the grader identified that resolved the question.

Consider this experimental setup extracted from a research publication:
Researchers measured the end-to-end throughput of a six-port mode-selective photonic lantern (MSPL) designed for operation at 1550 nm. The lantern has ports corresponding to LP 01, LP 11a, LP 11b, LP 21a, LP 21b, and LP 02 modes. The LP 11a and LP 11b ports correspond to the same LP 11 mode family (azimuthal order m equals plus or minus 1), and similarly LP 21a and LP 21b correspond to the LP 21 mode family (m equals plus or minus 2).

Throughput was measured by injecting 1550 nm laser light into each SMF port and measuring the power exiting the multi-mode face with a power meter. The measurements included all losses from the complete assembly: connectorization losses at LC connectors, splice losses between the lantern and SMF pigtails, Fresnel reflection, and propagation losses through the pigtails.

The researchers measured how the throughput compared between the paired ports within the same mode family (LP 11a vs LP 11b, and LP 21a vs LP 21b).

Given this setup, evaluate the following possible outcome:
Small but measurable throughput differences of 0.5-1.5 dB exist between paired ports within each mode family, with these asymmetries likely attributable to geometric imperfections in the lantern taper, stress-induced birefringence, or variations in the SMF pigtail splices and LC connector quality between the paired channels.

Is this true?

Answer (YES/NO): NO